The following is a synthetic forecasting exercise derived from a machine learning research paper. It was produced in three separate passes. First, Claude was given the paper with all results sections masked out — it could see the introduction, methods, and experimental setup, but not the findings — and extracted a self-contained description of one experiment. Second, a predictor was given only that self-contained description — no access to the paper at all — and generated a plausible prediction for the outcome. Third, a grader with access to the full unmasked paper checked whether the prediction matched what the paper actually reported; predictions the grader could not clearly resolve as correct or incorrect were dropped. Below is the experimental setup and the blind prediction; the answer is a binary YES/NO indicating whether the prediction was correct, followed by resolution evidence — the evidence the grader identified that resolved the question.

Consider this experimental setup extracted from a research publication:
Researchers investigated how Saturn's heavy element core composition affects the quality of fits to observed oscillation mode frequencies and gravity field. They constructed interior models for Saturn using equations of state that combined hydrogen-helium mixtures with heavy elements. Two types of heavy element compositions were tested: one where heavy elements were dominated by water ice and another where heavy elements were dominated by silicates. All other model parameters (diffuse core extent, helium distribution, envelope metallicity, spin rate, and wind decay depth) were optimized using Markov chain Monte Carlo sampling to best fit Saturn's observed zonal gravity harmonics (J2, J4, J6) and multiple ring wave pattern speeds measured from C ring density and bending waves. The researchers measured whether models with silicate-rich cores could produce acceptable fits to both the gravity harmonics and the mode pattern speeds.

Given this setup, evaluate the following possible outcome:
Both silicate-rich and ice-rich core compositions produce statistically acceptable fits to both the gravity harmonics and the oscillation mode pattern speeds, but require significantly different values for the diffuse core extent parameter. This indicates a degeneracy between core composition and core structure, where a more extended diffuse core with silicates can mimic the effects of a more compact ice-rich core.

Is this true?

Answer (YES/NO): NO